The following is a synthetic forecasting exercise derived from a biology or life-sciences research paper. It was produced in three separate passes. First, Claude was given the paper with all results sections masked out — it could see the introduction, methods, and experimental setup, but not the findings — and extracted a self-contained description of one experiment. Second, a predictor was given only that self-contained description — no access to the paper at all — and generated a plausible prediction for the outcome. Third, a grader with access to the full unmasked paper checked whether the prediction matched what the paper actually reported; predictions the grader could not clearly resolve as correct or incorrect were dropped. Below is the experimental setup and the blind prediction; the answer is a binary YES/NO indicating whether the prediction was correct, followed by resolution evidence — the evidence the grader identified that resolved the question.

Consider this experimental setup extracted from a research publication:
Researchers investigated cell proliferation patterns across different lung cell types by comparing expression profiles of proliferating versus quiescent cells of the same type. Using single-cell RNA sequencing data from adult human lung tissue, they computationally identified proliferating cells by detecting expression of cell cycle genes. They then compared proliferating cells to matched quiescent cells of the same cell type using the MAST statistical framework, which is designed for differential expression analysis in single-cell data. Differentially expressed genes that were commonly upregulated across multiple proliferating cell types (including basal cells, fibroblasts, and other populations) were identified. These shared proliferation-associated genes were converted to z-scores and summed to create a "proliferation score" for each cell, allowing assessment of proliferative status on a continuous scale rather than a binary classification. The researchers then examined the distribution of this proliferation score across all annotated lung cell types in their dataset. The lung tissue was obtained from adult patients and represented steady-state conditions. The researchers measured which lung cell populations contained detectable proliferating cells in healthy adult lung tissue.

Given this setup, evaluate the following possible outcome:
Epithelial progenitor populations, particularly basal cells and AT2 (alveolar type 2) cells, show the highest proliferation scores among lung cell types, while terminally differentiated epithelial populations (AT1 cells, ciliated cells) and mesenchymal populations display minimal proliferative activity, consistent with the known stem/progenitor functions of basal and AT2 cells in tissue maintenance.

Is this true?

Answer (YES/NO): NO